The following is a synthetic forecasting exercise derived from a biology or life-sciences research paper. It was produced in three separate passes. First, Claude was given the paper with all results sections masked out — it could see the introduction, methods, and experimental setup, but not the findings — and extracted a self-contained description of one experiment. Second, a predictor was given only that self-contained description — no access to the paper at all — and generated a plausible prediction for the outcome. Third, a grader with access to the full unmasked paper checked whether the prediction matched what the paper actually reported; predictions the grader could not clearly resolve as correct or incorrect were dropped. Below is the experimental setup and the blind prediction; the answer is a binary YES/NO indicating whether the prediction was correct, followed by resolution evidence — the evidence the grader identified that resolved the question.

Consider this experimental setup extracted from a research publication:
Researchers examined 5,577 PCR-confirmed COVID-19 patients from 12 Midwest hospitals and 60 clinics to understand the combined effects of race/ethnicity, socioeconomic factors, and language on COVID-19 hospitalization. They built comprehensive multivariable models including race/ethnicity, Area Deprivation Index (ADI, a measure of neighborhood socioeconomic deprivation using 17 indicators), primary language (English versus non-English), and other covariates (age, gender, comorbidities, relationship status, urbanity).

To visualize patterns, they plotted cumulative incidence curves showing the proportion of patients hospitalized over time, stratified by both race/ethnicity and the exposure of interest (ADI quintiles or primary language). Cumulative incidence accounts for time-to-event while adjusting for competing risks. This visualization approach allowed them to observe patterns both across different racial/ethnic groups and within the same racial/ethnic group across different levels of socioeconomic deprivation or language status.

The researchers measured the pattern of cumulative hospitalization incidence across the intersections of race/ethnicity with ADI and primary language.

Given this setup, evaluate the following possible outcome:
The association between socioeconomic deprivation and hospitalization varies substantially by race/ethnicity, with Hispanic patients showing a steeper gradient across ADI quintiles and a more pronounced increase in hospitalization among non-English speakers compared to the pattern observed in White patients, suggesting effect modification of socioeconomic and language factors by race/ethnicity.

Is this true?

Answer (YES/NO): NO